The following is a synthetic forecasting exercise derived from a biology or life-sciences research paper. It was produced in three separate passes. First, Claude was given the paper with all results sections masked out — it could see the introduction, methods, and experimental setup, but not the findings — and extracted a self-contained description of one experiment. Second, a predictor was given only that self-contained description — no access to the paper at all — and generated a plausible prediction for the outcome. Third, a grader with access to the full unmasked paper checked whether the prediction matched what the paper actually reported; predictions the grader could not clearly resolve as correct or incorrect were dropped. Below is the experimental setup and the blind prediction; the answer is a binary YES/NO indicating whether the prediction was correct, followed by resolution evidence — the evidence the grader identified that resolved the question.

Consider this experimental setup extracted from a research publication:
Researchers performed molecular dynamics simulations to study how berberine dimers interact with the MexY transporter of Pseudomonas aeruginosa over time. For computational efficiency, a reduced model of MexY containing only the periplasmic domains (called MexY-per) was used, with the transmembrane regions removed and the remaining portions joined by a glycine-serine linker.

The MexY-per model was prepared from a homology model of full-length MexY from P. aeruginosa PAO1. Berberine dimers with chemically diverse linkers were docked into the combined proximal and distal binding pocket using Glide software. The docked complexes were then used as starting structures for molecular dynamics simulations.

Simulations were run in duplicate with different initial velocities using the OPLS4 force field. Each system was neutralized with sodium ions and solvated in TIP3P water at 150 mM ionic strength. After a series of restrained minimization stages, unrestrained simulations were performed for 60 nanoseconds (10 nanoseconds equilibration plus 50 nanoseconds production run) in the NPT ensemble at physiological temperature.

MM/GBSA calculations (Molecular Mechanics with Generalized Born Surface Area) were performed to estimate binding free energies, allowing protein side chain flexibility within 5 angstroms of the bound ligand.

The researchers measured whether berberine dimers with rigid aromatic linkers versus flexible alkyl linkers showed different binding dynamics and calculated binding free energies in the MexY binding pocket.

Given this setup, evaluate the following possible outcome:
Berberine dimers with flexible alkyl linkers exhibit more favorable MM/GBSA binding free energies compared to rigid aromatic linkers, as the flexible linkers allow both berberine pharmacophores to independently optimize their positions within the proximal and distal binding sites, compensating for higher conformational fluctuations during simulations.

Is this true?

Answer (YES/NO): YES